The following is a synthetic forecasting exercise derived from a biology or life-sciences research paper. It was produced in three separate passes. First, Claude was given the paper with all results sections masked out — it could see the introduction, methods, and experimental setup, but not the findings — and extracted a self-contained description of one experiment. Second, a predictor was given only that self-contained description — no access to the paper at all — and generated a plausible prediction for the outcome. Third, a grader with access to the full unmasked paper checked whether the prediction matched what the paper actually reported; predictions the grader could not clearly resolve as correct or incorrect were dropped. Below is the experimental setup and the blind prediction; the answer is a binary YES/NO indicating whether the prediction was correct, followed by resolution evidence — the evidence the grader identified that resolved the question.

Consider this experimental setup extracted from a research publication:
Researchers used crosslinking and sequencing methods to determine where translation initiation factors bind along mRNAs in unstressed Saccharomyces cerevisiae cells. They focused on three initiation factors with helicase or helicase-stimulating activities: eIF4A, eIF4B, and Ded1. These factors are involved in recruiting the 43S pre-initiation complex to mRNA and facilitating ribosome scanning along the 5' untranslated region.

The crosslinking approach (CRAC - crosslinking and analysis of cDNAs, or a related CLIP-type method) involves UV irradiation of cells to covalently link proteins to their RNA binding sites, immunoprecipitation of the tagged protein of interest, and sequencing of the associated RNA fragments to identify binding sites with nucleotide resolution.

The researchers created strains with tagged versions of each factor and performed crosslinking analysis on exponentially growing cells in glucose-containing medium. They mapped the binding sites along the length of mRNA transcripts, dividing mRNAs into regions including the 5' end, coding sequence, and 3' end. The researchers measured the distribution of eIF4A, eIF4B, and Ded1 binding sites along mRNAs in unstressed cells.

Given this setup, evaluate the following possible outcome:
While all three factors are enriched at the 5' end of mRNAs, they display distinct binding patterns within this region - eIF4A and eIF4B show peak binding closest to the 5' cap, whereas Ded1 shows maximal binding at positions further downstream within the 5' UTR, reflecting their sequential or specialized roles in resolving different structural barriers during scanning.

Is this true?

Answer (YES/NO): NO